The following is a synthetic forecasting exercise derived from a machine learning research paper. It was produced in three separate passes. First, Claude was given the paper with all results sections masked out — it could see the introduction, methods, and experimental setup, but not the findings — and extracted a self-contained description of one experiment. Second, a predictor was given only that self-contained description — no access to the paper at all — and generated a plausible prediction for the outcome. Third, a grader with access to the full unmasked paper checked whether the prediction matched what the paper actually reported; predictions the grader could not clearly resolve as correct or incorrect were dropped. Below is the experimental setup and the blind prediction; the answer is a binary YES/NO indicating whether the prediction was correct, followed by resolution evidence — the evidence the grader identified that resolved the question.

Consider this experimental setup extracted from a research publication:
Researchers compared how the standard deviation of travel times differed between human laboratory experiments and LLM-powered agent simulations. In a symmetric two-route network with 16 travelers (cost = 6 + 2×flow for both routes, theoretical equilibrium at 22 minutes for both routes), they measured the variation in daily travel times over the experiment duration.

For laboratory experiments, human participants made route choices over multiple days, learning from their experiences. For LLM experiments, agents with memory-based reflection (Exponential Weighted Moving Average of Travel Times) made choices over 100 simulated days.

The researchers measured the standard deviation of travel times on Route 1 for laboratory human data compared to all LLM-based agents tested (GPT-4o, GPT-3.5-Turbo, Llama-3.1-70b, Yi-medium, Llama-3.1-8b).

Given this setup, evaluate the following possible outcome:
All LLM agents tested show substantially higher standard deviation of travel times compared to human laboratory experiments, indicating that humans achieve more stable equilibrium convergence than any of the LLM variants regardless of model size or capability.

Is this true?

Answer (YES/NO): YES